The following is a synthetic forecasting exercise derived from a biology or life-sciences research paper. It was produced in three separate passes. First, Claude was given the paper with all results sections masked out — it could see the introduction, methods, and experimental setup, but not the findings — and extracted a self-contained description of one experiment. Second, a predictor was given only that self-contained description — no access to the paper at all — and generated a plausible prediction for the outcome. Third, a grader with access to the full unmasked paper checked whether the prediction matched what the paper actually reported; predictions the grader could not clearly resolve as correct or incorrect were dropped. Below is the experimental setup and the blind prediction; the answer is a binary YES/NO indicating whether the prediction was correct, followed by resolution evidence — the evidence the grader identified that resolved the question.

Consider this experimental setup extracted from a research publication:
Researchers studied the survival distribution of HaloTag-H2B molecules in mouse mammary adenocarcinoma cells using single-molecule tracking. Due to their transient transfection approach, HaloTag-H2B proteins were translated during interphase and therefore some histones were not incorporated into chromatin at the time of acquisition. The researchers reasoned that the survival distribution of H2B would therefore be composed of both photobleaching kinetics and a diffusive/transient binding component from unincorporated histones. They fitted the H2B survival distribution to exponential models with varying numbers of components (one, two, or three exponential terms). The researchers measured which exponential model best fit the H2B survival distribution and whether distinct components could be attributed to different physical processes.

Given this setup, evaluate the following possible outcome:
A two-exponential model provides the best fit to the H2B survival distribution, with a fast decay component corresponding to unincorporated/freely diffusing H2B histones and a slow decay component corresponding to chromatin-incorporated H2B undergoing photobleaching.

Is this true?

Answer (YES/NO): NO